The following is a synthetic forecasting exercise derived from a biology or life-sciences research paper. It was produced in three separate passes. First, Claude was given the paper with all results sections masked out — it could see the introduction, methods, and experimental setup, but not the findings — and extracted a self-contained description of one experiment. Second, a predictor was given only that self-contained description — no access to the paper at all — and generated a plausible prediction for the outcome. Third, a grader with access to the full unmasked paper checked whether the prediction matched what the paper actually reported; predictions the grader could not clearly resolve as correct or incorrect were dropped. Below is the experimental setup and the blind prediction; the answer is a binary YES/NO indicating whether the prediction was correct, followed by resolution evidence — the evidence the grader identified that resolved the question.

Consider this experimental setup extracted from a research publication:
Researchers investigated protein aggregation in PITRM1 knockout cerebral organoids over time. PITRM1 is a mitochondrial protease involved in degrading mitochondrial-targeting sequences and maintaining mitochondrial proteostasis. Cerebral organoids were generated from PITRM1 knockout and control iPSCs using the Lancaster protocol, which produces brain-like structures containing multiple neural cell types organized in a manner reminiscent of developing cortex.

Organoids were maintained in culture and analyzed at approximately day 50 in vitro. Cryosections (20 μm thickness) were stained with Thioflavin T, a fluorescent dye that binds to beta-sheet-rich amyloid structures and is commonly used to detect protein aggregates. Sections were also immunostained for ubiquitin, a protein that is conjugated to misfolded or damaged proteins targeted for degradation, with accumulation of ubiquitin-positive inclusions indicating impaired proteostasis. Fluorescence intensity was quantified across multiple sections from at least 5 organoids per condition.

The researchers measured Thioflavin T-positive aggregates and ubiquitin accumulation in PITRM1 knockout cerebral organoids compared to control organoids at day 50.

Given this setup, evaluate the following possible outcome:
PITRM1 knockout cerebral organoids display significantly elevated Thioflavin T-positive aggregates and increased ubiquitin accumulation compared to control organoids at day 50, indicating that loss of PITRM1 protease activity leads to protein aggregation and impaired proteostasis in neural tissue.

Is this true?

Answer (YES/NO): YES